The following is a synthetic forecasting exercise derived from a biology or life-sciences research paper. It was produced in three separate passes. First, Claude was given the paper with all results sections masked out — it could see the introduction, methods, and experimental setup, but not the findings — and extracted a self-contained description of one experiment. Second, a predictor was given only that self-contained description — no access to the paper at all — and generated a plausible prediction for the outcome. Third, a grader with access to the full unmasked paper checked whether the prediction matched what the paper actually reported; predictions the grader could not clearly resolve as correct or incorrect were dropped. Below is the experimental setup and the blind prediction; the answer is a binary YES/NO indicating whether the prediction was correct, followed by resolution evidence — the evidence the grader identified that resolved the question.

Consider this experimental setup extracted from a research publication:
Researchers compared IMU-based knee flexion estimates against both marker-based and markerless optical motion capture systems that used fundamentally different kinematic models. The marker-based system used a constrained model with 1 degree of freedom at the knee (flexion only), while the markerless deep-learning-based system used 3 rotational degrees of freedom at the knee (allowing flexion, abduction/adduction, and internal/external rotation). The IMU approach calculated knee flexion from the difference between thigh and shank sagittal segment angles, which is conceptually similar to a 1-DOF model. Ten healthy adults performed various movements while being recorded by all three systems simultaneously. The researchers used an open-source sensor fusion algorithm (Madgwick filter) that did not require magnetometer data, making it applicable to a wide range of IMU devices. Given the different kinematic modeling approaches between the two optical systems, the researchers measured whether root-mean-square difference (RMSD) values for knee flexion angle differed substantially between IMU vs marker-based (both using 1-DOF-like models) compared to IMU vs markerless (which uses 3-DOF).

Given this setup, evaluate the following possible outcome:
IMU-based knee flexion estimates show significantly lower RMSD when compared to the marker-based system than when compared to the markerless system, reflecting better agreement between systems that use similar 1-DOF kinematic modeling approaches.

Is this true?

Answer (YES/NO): NO